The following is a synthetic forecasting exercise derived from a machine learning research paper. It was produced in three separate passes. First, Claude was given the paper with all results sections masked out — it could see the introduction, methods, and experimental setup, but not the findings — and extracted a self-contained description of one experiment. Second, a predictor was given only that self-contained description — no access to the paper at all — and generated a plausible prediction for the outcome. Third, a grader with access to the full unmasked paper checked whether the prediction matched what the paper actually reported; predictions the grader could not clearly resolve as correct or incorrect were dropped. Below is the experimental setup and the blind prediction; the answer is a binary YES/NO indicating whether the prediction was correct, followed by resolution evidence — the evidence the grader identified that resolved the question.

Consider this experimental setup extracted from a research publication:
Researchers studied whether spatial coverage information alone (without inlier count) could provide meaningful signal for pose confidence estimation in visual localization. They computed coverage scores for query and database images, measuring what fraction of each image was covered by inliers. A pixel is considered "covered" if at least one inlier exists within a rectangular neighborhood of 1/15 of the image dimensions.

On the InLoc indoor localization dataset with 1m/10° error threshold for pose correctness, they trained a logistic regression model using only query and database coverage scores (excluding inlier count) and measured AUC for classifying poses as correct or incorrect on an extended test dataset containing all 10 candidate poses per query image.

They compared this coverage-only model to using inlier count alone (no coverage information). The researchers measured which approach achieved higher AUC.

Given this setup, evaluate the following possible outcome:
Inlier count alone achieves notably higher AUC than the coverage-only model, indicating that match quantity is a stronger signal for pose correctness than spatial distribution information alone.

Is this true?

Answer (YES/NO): NO